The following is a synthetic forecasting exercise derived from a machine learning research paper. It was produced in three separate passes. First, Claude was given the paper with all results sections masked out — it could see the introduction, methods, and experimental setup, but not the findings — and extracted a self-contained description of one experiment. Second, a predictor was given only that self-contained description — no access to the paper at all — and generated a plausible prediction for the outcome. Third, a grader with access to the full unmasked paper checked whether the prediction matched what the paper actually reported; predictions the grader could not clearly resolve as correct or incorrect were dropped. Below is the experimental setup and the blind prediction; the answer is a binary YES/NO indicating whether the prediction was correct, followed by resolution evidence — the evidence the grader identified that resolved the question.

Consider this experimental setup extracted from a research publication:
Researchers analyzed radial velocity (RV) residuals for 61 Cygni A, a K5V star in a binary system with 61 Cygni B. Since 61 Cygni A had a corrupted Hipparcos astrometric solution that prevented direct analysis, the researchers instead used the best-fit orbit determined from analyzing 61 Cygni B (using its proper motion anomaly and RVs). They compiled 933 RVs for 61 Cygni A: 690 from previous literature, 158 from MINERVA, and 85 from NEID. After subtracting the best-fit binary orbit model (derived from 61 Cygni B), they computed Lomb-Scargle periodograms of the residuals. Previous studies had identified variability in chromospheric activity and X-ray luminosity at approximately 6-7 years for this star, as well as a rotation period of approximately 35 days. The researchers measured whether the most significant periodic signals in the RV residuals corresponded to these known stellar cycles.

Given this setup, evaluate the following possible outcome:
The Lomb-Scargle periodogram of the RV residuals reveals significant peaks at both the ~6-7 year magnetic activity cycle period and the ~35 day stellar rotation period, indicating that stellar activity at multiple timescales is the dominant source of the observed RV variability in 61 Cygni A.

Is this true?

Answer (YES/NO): YES